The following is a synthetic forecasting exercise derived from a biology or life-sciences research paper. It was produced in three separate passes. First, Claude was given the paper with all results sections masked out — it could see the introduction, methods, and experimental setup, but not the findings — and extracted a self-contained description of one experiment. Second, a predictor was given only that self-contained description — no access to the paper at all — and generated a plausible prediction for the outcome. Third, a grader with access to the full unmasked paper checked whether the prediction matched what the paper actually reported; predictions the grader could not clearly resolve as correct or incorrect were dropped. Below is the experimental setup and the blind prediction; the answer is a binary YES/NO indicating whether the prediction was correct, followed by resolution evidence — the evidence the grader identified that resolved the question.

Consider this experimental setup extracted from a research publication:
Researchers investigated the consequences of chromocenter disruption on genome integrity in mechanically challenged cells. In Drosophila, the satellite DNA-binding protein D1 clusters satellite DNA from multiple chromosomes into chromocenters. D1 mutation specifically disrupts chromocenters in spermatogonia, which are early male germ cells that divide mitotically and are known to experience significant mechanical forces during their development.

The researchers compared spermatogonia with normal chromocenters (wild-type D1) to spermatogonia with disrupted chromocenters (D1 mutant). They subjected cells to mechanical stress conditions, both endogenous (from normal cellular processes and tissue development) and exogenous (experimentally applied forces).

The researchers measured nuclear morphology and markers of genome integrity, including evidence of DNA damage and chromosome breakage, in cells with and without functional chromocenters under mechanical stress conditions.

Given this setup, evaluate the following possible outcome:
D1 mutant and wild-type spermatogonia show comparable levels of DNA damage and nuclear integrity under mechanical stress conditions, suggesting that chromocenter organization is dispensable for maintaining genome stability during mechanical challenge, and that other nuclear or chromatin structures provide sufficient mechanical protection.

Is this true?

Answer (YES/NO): NO